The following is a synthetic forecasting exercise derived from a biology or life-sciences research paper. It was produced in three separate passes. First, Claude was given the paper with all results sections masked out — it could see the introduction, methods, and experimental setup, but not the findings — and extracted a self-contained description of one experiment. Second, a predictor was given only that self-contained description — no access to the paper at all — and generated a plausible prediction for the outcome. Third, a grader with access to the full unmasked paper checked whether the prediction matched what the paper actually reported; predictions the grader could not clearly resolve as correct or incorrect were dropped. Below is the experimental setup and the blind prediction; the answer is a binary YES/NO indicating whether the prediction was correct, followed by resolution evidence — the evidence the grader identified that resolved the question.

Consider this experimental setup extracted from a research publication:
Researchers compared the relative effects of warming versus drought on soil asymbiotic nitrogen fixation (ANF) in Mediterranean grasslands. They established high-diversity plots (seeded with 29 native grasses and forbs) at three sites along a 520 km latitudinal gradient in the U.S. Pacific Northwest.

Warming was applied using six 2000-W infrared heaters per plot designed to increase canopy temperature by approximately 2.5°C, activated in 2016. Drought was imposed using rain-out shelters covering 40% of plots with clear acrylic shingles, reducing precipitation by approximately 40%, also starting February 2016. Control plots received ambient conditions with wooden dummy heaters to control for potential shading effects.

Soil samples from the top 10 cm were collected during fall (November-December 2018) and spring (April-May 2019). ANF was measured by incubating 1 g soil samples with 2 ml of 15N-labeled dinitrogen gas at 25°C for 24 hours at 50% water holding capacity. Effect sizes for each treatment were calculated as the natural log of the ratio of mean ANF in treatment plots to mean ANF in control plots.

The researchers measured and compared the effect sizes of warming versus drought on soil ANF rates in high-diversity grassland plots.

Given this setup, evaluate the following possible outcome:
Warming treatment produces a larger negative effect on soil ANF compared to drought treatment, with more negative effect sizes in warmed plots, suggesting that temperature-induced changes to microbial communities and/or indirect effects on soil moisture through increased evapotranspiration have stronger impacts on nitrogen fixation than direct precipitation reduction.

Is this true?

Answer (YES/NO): YES